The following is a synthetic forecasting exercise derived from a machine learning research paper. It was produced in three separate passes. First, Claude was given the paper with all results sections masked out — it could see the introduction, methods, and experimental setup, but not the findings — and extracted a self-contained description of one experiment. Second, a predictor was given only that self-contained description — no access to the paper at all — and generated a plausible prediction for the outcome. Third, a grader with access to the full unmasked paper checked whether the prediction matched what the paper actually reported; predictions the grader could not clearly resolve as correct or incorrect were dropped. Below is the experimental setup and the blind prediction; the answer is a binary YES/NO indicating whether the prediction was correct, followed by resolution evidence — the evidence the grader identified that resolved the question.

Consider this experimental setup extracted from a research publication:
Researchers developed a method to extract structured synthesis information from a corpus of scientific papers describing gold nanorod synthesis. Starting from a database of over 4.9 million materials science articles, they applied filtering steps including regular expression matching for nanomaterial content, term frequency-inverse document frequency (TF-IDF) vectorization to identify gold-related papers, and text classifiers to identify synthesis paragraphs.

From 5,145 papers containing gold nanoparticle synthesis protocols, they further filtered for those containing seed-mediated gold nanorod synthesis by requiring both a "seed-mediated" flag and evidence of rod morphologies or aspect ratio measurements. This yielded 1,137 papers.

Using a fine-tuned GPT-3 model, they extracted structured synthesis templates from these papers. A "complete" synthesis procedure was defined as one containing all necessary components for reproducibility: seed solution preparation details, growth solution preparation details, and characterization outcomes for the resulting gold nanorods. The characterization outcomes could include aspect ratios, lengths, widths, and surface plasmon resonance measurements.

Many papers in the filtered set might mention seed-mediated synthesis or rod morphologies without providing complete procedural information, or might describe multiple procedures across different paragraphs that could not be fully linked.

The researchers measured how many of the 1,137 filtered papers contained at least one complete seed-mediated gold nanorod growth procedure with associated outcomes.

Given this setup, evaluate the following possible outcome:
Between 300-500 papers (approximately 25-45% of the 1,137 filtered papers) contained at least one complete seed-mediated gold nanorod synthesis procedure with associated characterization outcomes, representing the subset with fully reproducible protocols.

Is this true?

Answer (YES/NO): NO